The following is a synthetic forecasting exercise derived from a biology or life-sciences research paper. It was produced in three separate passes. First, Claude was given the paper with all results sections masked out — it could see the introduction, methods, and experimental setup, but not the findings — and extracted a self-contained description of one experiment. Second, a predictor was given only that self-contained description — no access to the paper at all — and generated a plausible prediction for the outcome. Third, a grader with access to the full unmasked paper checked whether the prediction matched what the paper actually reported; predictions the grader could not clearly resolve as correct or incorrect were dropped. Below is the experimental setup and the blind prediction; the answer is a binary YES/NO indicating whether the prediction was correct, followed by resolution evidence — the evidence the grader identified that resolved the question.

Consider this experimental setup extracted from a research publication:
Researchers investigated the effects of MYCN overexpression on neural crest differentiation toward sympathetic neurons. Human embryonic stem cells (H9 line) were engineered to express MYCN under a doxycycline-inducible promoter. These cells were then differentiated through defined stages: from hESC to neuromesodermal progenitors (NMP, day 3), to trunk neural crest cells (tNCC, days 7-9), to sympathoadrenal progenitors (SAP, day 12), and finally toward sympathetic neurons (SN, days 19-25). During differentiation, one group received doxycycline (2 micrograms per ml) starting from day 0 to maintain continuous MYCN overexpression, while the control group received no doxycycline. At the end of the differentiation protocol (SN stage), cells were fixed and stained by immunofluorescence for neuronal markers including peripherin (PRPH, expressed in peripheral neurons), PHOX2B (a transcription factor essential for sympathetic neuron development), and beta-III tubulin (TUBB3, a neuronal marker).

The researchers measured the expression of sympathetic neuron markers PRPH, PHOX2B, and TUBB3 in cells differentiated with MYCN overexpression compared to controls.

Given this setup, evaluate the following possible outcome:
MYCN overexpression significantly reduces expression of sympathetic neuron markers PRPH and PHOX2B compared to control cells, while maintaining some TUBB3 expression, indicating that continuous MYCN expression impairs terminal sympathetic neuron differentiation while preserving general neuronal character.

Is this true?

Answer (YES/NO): NO